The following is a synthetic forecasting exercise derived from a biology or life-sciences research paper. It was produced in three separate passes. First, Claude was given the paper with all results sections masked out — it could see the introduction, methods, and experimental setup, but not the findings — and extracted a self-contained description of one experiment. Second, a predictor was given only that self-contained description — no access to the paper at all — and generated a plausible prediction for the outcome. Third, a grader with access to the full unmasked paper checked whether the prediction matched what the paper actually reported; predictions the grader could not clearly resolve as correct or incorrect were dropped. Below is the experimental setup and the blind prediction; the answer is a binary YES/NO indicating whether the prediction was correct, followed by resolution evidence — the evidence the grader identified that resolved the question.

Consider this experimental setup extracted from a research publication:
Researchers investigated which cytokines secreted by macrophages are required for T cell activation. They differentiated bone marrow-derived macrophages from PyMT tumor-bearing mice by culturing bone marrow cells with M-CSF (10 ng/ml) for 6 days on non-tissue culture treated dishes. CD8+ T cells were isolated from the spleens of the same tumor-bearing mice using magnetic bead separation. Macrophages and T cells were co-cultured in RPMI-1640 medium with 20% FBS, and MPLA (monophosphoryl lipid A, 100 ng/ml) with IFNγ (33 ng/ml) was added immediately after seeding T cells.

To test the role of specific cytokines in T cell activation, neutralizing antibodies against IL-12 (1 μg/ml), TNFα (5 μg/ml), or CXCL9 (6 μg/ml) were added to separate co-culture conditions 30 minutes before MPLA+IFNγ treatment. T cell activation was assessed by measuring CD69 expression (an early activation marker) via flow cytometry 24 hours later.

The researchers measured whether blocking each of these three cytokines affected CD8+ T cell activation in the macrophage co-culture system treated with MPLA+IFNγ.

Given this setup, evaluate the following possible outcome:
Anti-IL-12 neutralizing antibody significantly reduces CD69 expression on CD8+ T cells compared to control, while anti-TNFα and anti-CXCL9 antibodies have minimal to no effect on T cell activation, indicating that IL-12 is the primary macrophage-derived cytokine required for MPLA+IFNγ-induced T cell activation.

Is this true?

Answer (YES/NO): NO